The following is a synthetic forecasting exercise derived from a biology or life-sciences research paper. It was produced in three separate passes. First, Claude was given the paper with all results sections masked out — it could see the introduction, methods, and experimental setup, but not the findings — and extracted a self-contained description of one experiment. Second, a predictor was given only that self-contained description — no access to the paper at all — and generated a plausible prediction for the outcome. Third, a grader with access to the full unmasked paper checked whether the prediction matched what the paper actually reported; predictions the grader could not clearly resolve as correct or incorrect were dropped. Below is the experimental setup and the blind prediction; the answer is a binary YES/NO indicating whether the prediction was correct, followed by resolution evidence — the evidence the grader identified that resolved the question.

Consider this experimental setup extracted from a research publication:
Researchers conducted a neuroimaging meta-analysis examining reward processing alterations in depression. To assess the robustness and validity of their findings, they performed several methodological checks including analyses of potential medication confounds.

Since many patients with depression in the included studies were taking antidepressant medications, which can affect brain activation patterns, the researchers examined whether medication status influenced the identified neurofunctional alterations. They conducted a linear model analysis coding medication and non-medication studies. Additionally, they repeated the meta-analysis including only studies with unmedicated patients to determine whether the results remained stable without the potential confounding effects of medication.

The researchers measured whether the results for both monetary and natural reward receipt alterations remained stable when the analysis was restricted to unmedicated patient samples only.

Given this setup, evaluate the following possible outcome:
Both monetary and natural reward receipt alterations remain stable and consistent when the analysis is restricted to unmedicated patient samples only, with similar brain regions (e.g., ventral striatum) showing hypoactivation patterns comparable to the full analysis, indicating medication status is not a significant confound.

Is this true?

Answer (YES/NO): YES